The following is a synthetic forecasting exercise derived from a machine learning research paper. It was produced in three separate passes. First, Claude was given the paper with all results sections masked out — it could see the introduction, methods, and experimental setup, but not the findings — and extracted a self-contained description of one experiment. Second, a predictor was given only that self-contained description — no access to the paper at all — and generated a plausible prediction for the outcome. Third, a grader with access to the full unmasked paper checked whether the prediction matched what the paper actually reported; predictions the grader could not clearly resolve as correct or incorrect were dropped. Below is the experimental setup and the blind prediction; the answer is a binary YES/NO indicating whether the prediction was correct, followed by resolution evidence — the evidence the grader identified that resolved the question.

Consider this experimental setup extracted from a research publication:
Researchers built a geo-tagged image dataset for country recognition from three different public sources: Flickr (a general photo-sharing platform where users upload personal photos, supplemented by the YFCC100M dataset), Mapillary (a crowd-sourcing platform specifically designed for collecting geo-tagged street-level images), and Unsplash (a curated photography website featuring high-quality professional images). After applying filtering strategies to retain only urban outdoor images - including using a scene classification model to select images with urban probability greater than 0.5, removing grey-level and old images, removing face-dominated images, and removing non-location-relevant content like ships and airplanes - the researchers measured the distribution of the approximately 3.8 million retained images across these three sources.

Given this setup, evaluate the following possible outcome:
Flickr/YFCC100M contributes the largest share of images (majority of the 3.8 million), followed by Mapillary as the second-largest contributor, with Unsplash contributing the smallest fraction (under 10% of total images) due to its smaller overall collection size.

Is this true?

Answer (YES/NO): NO